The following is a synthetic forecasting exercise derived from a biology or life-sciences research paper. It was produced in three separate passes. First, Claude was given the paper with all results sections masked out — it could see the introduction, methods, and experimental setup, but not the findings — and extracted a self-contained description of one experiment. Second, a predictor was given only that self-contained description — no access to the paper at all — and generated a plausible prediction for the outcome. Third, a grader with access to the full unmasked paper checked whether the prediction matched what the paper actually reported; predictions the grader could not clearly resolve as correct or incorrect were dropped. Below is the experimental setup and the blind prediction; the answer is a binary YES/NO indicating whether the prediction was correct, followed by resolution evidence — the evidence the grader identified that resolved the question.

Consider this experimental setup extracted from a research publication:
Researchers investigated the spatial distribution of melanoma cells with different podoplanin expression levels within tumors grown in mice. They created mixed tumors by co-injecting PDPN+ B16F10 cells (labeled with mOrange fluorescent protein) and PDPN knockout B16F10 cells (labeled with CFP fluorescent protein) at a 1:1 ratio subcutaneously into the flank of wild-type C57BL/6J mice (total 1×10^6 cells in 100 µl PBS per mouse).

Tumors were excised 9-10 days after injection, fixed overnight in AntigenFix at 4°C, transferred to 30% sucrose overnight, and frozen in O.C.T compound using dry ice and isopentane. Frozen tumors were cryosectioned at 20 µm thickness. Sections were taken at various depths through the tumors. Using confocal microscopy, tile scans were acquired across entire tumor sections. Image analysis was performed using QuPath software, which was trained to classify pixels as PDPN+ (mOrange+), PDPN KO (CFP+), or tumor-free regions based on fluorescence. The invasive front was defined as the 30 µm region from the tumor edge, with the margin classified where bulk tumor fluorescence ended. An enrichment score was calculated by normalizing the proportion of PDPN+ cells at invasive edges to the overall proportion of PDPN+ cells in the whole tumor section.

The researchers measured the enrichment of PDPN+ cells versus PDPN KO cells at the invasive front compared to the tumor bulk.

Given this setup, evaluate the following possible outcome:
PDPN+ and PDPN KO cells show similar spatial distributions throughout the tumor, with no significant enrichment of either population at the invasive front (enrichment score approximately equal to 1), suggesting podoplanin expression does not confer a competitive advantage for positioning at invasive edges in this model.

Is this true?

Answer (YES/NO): NO